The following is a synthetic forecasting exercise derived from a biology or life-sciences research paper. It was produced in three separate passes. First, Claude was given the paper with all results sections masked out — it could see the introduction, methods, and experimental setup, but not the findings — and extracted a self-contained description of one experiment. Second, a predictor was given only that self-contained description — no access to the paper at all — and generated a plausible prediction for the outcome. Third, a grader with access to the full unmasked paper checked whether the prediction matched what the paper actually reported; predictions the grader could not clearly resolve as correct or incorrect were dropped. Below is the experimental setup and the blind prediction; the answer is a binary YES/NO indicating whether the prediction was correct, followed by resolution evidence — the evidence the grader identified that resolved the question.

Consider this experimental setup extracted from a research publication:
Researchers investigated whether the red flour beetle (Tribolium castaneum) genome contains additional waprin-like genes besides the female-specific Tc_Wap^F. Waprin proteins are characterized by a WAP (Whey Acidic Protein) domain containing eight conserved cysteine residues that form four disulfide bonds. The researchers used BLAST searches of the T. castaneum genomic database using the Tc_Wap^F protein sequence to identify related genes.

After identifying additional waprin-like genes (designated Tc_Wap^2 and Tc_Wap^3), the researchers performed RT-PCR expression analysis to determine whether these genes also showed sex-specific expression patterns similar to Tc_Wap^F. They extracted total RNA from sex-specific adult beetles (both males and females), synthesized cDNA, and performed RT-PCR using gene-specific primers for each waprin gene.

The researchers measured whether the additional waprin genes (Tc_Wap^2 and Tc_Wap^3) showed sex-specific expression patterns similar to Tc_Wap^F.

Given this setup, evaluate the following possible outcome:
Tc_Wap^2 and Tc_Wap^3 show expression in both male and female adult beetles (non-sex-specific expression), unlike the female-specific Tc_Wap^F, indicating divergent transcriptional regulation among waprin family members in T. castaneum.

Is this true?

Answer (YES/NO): YES